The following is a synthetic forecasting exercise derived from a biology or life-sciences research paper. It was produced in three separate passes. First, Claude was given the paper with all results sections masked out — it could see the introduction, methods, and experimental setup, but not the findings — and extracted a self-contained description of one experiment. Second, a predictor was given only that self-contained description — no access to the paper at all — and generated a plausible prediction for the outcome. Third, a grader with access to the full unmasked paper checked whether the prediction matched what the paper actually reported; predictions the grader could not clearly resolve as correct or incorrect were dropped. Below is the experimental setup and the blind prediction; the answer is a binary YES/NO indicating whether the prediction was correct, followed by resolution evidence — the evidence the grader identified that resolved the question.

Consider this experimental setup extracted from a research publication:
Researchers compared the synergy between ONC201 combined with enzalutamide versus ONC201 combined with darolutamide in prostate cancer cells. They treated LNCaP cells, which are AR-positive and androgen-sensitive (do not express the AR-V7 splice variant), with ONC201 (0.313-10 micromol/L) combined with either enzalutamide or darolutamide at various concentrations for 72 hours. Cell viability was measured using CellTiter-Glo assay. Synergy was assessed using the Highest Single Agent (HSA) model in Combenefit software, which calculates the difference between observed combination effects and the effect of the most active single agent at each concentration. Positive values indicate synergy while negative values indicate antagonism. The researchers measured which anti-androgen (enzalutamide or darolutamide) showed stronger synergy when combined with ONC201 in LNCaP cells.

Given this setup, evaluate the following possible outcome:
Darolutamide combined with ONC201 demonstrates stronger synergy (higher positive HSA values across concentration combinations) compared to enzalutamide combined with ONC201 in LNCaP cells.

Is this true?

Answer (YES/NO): YES